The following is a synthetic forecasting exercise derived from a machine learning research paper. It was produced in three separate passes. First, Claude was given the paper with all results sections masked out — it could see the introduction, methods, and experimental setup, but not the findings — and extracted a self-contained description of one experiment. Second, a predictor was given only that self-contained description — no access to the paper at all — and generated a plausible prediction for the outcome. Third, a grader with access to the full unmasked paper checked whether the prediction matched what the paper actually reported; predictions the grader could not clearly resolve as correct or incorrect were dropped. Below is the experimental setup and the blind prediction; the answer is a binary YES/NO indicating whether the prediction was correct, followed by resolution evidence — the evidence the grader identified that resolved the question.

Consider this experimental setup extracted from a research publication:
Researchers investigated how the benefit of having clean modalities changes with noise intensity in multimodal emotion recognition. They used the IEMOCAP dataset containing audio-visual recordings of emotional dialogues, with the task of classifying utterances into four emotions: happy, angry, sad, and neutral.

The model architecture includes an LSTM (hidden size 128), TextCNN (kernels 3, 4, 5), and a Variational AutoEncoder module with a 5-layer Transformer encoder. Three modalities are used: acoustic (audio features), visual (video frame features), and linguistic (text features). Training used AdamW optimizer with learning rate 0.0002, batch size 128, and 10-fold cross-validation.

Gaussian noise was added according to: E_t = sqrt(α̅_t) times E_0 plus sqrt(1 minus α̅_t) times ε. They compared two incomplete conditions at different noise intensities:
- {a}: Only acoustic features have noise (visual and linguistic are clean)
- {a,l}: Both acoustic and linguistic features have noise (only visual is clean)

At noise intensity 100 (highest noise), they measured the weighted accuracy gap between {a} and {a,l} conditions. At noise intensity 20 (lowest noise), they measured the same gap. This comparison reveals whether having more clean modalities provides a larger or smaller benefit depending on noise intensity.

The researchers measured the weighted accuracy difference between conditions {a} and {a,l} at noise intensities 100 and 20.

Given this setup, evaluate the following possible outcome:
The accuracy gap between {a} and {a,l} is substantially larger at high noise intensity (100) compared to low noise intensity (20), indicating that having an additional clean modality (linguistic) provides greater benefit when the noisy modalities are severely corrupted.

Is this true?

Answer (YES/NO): YES